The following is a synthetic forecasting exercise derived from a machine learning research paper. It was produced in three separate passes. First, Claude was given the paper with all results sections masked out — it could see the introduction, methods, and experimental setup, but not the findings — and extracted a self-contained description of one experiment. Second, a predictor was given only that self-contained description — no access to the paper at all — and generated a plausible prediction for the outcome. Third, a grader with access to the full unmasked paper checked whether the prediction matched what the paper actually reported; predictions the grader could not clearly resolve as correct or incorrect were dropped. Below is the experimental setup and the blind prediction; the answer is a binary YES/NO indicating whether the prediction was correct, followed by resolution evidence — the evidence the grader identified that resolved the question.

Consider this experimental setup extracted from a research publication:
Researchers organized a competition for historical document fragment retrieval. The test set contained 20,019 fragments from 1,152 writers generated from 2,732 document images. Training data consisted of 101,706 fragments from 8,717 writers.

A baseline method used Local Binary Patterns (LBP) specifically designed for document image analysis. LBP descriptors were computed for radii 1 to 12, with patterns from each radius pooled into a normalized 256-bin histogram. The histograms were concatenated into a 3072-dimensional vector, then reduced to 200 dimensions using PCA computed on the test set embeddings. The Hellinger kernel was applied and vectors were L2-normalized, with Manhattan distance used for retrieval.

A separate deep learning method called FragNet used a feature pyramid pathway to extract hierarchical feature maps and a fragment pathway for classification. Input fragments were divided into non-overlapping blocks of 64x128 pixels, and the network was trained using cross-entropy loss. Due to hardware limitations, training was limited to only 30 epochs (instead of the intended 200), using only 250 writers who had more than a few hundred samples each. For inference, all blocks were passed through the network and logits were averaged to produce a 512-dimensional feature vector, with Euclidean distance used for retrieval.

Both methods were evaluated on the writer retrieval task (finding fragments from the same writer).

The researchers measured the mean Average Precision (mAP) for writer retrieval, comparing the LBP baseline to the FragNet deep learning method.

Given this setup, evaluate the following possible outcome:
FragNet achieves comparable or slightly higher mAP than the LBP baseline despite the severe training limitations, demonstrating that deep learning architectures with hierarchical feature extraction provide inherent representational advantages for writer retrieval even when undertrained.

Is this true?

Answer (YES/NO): NO